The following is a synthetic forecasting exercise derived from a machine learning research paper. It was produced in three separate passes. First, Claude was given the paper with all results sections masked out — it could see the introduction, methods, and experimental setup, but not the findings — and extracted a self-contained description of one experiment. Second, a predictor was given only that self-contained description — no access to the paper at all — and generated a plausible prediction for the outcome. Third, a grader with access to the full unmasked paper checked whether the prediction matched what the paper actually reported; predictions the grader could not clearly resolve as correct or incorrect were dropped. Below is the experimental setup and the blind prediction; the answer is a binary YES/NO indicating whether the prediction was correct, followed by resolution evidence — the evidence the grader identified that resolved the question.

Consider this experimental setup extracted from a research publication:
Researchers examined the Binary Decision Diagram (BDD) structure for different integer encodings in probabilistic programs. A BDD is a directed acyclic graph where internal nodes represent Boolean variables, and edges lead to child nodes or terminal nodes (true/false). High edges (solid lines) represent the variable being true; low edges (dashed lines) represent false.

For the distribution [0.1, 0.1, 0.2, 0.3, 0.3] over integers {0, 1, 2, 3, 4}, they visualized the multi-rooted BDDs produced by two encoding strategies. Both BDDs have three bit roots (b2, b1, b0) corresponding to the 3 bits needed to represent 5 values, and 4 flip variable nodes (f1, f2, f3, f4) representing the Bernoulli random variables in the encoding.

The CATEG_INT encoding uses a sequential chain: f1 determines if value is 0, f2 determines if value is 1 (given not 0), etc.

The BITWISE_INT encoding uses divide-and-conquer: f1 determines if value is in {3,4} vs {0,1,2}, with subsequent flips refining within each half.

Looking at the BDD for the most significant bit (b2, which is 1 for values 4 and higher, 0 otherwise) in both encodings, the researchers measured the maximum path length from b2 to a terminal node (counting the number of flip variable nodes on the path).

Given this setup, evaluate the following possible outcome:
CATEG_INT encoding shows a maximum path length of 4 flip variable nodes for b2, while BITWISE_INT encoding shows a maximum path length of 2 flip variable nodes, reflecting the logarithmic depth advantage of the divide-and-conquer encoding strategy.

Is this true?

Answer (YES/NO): NO